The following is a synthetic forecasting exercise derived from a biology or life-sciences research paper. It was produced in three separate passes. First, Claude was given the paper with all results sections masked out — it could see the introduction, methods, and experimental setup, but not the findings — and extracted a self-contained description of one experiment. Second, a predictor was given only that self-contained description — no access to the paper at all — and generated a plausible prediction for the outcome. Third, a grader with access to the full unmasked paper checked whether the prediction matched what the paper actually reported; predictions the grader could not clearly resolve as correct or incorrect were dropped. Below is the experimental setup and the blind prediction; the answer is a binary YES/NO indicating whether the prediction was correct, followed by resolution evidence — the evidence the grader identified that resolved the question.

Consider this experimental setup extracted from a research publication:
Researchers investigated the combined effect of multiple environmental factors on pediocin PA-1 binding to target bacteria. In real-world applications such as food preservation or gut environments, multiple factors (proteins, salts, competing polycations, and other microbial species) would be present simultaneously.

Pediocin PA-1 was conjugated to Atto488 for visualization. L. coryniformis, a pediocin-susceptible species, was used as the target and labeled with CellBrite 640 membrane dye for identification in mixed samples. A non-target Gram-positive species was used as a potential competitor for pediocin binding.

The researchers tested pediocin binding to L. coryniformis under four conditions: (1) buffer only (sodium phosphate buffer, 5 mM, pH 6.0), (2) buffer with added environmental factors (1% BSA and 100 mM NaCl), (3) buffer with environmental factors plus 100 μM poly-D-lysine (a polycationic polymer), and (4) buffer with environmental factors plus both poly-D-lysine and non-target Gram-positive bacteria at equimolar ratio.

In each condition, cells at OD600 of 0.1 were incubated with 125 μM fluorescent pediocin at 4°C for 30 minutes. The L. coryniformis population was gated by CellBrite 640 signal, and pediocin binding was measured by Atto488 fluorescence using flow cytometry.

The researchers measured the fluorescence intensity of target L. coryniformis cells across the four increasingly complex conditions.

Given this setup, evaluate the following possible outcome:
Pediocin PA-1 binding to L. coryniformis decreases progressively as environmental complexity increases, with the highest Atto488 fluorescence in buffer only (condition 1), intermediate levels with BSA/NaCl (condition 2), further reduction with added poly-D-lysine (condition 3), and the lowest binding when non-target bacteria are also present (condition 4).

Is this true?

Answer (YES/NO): NO